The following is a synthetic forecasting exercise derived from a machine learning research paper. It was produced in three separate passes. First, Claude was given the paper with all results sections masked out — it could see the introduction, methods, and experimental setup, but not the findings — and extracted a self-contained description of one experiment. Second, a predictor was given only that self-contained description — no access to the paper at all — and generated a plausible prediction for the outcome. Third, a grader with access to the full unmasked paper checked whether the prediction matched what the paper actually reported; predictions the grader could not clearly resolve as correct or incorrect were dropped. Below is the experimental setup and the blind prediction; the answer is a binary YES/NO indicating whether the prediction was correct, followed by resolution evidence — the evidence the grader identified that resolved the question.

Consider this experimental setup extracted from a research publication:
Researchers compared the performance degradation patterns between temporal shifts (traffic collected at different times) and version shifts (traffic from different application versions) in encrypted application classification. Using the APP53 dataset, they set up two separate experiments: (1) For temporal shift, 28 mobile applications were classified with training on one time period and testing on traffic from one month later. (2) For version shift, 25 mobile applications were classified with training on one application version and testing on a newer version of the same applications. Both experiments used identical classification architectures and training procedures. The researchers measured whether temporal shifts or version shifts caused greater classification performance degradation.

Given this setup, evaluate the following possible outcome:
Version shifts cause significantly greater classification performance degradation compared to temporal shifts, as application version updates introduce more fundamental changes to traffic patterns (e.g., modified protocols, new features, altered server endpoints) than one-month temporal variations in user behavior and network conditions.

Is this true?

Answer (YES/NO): YES